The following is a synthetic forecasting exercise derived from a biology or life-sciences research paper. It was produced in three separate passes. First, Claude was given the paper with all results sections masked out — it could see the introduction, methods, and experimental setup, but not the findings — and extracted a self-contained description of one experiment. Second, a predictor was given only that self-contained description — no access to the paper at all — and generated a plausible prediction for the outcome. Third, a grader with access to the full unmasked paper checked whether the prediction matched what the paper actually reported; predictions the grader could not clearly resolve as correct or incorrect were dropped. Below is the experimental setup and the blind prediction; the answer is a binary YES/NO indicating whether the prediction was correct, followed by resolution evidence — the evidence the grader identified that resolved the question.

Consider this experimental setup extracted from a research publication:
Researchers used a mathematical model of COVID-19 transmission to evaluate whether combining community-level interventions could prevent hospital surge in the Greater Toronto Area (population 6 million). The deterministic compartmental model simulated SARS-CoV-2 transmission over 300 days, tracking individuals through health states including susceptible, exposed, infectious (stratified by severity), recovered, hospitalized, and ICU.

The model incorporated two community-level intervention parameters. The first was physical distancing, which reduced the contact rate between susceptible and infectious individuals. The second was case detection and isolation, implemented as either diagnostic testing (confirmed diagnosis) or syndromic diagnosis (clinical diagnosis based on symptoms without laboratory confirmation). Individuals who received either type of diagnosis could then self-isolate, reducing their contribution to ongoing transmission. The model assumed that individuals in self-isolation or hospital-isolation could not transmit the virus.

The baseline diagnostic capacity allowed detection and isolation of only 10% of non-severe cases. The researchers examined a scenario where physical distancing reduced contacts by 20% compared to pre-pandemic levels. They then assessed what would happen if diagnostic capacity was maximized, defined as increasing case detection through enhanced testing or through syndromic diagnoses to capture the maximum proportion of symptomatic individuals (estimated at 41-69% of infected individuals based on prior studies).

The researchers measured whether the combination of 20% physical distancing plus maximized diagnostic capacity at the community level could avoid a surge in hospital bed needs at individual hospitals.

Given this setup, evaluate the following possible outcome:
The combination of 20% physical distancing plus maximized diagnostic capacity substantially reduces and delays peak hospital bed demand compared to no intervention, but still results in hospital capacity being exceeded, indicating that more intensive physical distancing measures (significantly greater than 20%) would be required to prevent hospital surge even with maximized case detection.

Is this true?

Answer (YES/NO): NO